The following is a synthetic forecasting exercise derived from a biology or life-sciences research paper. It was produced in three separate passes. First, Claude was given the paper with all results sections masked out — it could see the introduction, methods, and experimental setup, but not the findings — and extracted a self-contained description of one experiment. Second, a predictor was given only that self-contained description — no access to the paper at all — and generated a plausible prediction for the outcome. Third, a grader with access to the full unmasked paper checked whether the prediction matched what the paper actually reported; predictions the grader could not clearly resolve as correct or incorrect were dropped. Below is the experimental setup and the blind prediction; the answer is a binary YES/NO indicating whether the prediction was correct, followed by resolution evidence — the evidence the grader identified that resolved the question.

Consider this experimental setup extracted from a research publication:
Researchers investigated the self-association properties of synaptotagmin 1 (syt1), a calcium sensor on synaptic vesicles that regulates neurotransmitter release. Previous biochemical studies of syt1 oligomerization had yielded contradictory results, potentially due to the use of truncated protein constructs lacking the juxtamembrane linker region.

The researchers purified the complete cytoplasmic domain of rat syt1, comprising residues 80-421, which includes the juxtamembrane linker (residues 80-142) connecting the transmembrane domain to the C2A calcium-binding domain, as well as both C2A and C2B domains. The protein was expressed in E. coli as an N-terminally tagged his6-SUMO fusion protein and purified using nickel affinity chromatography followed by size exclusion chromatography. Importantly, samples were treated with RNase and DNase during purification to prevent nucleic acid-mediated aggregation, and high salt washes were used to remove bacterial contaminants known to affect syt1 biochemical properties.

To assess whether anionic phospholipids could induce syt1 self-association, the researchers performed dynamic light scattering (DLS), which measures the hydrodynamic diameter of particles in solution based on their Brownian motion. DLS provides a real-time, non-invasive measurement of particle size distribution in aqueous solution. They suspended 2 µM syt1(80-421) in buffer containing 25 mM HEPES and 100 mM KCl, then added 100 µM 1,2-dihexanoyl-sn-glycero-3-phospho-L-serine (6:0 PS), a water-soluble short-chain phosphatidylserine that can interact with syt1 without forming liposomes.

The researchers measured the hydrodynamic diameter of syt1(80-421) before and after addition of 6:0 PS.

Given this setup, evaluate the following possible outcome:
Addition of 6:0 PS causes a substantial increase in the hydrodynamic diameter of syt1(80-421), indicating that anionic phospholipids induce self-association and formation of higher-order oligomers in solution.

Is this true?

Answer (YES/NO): YES